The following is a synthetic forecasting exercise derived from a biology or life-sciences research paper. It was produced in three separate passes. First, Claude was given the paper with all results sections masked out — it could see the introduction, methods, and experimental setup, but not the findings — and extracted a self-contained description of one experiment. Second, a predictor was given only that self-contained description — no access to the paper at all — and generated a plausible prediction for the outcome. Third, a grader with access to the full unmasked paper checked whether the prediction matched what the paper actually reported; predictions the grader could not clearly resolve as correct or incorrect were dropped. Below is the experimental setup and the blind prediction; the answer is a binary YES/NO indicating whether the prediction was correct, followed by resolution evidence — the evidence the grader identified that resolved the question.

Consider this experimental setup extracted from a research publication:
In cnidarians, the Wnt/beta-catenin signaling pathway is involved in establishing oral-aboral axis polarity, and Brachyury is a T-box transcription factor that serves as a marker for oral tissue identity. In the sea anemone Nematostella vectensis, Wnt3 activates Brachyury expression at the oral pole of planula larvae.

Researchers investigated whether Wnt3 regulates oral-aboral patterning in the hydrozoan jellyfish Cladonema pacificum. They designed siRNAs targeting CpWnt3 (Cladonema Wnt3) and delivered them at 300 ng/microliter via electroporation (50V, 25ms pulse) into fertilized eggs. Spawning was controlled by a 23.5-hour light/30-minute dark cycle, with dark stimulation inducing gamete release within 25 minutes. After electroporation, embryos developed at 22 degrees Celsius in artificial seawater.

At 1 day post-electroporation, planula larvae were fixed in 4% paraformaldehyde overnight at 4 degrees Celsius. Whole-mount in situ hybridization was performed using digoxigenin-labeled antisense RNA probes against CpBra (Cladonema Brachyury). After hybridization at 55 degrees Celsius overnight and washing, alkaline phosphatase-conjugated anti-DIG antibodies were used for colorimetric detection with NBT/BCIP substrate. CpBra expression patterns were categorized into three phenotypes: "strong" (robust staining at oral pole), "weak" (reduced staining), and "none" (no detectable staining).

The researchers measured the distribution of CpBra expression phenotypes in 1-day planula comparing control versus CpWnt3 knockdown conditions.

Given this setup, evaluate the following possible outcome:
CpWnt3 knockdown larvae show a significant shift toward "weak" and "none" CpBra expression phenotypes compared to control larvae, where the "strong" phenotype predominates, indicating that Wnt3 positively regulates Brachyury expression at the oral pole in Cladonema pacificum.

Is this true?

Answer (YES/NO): YES